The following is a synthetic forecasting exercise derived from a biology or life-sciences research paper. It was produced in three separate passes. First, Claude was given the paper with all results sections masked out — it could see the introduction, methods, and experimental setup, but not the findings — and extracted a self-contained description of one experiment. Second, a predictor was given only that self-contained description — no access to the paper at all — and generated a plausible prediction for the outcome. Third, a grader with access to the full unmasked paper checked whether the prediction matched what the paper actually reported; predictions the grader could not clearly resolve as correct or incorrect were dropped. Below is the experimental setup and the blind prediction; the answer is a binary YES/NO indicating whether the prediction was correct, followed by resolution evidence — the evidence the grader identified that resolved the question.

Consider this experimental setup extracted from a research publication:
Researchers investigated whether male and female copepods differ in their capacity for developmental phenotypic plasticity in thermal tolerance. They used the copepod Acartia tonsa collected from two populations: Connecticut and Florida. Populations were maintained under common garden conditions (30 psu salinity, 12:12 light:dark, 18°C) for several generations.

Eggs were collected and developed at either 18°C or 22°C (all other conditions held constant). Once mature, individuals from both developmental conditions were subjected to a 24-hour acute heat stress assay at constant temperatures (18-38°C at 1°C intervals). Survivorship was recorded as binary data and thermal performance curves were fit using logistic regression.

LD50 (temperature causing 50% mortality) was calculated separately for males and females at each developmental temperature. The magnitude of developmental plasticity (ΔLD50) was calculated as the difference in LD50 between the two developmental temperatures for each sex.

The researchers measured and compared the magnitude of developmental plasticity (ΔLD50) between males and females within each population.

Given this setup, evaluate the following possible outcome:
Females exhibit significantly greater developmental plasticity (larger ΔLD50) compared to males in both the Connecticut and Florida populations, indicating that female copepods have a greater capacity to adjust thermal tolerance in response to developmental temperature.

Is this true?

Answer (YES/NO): NO